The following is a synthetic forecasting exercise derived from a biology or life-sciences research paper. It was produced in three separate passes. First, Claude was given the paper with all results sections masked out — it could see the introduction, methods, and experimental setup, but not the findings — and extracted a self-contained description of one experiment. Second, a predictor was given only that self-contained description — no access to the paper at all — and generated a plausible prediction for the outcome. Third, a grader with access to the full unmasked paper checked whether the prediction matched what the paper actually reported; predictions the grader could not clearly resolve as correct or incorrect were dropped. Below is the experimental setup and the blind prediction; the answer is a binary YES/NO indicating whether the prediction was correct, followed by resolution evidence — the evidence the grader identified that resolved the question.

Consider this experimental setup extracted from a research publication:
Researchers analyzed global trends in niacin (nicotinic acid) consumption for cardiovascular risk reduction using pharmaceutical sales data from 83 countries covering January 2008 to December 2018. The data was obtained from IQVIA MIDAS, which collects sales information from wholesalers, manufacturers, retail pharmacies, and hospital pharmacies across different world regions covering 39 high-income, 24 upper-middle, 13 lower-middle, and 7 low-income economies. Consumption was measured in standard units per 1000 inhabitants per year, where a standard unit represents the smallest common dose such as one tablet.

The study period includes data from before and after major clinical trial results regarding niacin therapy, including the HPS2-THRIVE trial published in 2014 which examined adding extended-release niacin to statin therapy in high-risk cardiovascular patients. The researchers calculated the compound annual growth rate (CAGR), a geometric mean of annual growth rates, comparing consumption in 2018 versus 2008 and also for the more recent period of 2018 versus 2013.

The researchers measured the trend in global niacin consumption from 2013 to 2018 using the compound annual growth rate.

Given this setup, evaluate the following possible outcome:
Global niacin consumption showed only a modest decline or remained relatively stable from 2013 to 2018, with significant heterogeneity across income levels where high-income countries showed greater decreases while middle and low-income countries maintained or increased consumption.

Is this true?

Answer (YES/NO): NO